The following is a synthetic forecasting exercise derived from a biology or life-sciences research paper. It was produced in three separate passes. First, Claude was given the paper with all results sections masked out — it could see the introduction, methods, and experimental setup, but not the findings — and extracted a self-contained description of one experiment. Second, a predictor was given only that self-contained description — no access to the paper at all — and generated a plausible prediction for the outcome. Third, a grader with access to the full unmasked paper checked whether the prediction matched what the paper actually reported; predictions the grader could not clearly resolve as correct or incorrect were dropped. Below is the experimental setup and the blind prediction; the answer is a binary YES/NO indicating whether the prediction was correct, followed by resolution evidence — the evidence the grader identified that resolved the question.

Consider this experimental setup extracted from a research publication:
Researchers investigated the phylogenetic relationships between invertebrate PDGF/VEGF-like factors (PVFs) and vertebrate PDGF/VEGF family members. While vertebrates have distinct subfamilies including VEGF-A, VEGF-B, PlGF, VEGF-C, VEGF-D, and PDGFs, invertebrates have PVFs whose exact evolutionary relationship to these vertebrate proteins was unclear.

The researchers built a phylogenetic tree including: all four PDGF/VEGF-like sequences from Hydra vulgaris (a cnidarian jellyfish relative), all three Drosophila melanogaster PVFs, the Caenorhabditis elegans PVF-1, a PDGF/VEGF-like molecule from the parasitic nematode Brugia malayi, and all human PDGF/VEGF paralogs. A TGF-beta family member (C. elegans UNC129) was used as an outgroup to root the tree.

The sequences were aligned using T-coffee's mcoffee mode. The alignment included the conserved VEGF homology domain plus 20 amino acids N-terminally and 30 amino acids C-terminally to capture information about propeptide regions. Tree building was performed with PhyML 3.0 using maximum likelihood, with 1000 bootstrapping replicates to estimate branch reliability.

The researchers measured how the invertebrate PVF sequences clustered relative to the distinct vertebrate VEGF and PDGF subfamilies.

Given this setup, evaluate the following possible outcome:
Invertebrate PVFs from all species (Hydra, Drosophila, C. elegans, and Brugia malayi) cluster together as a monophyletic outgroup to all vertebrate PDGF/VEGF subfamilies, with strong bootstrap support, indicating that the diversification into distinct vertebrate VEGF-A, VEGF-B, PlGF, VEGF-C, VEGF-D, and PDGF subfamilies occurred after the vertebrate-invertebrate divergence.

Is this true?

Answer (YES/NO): NO